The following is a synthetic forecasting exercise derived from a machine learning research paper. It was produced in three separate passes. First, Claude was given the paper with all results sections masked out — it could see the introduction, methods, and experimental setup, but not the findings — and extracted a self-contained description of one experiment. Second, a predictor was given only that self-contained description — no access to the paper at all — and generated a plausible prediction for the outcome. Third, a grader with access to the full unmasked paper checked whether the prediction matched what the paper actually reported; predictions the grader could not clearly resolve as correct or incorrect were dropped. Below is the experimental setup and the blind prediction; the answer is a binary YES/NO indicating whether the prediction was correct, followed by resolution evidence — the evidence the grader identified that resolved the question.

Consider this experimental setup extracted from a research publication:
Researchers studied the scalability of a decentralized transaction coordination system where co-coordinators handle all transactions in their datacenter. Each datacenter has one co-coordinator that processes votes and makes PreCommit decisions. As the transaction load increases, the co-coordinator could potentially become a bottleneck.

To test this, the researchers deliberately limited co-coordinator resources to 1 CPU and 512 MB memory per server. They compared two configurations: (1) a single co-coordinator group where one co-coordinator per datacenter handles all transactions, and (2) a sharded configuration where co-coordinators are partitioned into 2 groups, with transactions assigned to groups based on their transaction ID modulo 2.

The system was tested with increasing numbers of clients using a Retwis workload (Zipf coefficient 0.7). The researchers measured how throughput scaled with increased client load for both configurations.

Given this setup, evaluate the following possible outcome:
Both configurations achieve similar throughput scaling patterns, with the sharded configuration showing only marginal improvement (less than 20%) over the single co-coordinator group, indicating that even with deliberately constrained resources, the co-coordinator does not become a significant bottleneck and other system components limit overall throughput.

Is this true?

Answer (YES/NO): NO